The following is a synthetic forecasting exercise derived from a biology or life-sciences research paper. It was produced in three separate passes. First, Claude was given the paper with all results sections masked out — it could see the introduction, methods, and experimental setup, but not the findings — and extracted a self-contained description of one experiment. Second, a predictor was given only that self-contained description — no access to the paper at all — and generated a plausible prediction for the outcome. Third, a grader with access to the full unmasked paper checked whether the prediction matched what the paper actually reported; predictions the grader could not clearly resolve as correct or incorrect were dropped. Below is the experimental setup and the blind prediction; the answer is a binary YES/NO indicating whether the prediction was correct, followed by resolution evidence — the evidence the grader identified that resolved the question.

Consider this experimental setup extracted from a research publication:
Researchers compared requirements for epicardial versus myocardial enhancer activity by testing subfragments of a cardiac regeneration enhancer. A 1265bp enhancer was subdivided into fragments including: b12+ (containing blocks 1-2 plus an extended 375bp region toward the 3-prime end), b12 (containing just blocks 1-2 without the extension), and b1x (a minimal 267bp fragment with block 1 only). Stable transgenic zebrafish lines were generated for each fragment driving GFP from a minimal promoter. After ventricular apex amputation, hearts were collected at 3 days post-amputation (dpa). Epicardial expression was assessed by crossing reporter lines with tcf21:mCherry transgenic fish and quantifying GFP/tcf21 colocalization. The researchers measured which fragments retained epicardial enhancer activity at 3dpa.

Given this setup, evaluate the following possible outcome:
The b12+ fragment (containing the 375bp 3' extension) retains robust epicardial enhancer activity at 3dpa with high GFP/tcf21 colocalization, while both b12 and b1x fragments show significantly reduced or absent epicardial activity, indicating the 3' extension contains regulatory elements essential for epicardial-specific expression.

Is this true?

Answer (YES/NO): YES